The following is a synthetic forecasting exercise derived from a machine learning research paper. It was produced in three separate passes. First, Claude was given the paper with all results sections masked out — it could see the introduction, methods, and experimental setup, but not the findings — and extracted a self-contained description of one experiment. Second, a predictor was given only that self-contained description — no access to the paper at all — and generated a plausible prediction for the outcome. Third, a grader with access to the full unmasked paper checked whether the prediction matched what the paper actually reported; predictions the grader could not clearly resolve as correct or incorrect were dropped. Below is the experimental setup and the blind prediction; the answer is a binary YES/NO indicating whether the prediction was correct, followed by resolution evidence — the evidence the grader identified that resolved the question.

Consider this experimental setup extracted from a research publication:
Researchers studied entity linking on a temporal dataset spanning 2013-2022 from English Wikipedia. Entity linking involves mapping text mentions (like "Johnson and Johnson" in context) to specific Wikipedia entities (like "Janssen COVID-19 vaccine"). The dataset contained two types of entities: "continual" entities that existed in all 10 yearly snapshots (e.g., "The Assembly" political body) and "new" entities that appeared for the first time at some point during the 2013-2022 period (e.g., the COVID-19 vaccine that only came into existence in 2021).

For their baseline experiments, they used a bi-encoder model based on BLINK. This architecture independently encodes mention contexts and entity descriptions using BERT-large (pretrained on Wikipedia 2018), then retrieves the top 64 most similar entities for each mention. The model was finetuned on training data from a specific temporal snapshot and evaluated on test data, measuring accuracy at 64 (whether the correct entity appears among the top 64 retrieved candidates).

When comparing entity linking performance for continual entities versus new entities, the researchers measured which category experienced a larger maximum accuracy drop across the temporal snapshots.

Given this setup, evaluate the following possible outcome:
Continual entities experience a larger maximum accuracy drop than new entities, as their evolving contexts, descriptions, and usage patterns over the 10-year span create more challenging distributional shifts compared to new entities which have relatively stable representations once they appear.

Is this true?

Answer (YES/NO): NO